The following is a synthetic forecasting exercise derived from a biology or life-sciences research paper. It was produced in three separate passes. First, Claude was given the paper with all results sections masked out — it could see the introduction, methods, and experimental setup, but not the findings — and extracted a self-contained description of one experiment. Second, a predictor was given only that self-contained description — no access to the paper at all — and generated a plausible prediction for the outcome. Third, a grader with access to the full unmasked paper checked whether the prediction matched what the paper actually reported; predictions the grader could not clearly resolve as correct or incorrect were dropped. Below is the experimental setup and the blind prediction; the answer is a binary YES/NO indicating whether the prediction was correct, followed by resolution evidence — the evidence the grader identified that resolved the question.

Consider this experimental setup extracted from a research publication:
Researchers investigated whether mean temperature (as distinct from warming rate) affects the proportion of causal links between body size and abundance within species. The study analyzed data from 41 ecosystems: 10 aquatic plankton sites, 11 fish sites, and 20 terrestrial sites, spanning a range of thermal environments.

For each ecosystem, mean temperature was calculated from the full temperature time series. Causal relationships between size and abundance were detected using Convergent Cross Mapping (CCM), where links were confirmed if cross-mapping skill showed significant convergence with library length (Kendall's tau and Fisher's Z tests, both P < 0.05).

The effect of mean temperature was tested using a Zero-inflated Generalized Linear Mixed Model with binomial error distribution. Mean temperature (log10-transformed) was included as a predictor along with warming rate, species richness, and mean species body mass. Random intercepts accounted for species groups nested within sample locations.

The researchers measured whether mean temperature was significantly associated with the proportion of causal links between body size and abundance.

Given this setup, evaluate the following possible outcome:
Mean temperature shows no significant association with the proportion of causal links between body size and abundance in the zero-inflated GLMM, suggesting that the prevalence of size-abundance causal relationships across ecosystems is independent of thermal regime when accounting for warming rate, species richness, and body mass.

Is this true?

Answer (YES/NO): YES